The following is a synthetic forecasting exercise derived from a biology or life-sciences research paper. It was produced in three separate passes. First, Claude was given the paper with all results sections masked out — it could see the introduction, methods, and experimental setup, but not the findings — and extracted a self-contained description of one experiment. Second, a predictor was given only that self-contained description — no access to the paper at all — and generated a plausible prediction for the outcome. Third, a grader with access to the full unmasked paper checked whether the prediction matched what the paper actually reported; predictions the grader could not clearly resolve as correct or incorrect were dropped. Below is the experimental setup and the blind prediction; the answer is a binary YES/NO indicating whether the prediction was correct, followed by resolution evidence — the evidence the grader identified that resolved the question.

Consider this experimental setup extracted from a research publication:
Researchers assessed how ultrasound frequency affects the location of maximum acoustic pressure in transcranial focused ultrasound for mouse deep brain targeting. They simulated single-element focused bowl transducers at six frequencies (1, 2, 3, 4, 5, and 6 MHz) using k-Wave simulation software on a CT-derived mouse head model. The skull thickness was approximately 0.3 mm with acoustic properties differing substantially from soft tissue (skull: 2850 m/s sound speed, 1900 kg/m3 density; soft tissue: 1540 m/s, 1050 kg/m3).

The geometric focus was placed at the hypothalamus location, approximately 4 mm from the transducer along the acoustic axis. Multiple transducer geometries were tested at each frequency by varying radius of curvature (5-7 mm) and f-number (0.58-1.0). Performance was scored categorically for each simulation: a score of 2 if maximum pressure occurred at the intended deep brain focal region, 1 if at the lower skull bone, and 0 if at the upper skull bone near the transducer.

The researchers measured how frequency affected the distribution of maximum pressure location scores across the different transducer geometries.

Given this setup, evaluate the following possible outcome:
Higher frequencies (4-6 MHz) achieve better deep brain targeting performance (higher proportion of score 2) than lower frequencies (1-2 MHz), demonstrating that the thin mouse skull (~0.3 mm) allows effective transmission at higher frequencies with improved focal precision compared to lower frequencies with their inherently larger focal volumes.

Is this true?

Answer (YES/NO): NO